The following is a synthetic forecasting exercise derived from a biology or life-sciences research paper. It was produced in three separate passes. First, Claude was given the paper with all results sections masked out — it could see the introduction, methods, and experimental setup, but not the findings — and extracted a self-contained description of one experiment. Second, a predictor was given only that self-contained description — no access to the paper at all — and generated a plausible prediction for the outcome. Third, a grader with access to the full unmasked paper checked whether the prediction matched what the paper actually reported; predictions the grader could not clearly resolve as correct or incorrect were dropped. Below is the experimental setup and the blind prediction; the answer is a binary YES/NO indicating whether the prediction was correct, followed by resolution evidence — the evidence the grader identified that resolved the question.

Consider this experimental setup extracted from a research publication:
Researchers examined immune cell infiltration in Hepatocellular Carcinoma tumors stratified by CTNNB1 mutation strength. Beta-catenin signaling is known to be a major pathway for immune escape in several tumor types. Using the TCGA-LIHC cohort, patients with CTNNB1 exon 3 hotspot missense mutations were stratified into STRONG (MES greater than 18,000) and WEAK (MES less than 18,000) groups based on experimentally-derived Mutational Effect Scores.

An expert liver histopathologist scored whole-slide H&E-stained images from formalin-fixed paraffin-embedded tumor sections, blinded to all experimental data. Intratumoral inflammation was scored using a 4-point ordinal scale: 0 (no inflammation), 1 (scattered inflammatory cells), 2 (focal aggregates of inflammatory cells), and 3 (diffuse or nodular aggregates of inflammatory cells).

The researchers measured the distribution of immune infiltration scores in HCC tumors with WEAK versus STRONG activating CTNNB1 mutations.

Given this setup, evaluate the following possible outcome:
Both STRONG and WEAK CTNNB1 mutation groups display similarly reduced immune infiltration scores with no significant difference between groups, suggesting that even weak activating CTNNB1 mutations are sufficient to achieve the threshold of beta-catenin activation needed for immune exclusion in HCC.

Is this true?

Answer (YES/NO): NO